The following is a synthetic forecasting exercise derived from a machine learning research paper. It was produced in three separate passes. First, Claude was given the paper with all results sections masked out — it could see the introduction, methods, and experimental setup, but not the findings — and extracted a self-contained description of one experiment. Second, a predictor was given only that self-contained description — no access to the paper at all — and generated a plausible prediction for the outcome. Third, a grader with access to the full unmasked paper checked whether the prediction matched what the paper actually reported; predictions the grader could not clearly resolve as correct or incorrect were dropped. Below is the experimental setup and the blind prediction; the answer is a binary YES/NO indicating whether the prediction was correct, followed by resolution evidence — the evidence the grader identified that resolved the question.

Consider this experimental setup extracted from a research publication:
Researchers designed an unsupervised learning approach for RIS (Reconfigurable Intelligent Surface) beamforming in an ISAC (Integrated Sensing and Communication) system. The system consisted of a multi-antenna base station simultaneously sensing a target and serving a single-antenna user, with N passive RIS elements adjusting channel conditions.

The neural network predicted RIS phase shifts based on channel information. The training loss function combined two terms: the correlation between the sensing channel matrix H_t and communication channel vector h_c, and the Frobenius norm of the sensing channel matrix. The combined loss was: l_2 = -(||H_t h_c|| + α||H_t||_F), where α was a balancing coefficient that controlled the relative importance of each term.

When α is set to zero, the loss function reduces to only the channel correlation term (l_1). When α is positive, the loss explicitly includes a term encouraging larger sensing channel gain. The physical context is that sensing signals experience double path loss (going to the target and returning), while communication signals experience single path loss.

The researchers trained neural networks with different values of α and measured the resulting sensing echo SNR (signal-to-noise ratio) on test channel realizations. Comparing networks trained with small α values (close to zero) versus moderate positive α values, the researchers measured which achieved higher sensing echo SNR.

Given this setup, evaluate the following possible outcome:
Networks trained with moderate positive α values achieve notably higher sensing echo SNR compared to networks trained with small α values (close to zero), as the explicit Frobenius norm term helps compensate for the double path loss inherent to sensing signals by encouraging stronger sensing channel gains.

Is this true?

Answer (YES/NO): YES